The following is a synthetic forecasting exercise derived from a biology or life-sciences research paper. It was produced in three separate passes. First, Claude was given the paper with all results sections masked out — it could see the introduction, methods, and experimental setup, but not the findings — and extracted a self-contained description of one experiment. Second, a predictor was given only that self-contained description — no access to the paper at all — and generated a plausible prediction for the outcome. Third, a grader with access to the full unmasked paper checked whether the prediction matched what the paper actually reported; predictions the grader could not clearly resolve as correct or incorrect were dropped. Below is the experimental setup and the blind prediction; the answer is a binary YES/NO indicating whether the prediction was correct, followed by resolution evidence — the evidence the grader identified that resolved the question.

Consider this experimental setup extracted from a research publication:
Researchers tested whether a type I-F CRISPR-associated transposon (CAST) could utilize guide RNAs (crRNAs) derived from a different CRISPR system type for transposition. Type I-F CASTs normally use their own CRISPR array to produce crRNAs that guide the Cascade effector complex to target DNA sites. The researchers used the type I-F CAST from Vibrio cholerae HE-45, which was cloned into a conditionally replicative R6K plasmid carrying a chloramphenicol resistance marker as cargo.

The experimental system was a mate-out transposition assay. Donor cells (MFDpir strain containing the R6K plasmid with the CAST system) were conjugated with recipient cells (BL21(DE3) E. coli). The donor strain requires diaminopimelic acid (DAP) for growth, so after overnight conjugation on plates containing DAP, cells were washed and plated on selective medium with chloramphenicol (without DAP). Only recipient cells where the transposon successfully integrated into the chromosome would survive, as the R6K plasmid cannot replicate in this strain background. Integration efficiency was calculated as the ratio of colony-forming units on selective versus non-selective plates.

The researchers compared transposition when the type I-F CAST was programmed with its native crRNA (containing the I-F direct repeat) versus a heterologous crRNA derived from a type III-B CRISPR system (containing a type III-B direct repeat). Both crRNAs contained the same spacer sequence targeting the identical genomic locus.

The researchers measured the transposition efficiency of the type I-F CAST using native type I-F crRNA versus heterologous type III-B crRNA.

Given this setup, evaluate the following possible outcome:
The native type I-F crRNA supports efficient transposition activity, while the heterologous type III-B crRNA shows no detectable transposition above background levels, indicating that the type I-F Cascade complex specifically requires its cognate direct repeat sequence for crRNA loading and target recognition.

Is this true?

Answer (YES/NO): NO